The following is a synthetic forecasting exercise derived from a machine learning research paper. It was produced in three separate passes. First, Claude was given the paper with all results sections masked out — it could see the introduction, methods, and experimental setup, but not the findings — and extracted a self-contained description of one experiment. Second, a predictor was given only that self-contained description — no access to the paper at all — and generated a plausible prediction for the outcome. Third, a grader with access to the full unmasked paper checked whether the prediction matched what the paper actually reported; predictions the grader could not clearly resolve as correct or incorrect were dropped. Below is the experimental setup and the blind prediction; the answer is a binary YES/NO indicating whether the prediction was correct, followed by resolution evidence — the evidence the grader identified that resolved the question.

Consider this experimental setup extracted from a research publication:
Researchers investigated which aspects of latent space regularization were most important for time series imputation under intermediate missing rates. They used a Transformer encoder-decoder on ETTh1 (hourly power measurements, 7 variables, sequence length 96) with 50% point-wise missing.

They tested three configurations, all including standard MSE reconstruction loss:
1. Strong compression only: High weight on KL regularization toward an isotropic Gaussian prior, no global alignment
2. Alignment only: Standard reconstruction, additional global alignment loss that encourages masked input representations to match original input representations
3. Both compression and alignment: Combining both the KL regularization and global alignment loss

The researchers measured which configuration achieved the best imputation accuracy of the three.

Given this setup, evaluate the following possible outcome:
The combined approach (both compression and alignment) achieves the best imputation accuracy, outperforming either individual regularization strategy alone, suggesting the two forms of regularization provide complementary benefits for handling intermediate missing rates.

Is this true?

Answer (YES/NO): YES